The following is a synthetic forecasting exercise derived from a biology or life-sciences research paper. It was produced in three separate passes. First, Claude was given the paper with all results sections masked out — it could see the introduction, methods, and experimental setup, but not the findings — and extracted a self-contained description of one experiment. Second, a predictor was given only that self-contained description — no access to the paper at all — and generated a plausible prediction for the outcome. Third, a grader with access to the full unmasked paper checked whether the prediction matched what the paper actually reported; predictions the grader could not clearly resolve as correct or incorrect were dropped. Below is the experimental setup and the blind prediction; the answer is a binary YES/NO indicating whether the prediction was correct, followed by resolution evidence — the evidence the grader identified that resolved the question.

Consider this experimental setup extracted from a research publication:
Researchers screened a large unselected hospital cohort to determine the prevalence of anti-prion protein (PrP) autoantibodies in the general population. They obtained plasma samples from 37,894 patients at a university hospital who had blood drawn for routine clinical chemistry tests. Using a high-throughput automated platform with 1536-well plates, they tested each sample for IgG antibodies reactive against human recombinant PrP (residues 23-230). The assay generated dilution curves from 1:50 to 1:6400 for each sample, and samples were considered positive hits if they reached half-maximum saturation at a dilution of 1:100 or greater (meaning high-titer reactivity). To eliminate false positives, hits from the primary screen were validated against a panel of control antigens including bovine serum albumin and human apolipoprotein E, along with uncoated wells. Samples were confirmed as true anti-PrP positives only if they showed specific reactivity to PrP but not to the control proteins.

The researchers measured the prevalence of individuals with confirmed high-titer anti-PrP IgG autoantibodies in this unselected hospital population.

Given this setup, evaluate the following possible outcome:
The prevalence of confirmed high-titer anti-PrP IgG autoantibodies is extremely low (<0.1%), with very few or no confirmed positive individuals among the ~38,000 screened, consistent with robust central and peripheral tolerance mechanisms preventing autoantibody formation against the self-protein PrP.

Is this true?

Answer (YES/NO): YES